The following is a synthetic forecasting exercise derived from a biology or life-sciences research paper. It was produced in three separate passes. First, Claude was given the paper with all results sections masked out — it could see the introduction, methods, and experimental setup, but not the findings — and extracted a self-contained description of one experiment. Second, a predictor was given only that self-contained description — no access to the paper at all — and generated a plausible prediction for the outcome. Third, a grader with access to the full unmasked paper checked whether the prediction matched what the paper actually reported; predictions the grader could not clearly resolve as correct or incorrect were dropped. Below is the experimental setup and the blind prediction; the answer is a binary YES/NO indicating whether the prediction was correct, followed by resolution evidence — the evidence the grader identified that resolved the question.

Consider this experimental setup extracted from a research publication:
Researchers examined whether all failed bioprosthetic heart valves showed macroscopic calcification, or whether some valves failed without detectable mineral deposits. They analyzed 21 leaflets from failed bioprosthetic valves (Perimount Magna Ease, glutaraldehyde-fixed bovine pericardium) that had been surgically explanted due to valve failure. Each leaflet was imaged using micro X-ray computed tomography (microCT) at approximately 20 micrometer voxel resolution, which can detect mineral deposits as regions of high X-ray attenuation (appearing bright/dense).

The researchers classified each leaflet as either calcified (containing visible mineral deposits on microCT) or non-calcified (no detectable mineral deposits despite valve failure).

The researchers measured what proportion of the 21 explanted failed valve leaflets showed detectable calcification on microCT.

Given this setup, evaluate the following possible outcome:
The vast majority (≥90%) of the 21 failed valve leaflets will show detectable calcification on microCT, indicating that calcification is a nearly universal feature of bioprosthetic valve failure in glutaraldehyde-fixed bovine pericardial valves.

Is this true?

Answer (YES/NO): NO